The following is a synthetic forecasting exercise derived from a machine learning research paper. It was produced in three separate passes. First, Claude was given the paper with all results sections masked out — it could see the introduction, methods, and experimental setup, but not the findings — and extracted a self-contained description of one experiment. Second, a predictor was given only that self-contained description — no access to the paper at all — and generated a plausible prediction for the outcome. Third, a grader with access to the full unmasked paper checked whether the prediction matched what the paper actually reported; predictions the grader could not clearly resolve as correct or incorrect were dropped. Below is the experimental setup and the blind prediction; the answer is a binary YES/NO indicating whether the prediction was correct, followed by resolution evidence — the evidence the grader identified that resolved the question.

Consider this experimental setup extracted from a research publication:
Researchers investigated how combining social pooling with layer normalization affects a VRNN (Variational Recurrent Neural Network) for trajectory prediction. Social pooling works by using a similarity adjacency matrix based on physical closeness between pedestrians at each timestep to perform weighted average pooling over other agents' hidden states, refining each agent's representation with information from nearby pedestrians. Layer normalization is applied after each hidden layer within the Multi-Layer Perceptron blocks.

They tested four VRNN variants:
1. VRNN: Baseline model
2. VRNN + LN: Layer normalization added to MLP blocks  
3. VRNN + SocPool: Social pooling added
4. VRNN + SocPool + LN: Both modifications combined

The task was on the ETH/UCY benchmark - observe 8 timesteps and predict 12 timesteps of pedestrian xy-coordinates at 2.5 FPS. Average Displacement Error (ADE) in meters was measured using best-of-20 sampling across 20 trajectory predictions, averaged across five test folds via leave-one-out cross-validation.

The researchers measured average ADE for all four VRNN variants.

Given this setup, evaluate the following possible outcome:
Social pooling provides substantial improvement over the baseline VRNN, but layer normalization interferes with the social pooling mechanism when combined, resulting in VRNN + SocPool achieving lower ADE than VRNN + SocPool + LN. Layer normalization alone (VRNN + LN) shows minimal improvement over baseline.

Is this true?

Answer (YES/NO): NO